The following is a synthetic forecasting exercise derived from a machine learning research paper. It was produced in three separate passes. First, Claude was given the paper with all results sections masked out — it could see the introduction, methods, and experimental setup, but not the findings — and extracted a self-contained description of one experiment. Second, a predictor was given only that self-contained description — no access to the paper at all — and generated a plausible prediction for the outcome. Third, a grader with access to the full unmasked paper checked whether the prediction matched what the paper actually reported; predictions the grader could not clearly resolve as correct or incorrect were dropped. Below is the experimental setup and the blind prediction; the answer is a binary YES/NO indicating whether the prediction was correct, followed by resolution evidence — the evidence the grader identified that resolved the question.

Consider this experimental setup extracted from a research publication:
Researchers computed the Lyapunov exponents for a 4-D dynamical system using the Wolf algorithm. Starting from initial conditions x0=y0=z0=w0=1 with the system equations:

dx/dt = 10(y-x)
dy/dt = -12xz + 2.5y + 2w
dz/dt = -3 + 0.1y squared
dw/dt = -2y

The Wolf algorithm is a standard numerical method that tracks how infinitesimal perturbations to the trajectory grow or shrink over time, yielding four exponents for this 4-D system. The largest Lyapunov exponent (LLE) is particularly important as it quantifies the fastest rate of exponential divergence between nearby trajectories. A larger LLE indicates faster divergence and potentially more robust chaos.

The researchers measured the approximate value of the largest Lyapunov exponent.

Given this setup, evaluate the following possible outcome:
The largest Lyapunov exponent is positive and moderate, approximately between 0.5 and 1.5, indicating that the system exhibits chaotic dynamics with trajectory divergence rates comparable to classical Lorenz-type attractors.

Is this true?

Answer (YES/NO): YES